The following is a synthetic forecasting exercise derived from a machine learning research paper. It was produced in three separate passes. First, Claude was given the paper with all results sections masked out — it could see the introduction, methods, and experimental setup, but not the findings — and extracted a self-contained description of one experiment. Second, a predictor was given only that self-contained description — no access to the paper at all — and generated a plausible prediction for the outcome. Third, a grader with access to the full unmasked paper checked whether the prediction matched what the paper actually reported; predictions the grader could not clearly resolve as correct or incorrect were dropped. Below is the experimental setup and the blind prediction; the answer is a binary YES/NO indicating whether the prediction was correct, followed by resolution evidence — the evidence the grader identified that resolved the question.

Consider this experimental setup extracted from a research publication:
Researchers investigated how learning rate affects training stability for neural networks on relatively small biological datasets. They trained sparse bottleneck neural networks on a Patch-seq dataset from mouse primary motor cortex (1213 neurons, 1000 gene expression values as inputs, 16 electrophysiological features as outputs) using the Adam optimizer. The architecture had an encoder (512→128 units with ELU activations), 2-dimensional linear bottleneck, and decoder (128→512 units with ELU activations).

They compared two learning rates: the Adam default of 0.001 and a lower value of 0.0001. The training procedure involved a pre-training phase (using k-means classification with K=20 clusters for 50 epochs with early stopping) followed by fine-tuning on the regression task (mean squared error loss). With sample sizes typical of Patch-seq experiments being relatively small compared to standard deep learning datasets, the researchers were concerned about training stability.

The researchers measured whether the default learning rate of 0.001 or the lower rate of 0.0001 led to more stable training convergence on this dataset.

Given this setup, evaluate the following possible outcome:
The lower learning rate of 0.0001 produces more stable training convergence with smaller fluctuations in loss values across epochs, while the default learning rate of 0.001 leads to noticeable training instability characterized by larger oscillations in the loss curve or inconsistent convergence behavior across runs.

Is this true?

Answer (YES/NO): YES